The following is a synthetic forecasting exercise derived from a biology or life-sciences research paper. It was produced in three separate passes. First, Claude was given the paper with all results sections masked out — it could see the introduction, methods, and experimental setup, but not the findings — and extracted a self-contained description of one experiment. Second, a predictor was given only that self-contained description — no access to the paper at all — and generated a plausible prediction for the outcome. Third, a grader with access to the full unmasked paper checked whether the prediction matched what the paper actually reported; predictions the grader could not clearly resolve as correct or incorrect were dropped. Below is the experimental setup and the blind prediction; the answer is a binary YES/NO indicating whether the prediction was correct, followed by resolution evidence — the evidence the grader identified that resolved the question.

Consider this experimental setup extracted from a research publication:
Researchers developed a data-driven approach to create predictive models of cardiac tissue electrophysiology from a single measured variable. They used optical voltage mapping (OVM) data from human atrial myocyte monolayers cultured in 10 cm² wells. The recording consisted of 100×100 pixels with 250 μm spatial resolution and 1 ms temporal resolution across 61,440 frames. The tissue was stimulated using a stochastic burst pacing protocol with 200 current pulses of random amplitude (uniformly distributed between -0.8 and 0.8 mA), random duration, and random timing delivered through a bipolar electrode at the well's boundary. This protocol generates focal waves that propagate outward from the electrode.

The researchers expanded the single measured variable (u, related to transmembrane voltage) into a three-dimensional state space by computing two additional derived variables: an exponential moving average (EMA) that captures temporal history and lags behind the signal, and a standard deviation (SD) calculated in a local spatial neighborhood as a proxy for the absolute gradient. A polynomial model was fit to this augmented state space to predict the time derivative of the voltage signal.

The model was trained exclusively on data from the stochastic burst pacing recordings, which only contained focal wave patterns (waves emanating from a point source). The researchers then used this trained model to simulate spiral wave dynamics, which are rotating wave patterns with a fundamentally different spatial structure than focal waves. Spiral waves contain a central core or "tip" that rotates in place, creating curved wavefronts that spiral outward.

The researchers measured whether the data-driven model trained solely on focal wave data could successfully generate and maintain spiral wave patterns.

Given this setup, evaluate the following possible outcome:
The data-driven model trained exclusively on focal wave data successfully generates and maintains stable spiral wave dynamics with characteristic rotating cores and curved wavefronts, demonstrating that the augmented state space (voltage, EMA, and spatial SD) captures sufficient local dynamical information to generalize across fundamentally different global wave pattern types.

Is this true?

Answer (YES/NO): NO